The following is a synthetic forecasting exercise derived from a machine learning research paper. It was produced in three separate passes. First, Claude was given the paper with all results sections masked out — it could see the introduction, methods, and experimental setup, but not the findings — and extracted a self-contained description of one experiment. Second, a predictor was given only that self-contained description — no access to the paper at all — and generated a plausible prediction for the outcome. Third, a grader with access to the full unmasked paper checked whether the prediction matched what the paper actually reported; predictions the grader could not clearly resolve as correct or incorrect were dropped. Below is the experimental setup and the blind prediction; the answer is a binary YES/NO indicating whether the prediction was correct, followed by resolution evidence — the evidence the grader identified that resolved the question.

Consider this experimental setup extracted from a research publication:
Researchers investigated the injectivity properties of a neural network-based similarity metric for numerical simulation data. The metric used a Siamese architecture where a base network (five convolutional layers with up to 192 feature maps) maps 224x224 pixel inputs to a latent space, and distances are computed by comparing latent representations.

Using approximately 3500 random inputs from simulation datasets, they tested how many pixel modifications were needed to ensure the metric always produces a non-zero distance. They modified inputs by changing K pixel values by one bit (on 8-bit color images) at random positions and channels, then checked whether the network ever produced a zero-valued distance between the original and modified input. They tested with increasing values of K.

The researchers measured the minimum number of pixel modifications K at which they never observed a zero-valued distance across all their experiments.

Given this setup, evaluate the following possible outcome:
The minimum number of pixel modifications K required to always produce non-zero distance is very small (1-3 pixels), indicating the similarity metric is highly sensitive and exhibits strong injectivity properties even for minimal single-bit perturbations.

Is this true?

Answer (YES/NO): NO